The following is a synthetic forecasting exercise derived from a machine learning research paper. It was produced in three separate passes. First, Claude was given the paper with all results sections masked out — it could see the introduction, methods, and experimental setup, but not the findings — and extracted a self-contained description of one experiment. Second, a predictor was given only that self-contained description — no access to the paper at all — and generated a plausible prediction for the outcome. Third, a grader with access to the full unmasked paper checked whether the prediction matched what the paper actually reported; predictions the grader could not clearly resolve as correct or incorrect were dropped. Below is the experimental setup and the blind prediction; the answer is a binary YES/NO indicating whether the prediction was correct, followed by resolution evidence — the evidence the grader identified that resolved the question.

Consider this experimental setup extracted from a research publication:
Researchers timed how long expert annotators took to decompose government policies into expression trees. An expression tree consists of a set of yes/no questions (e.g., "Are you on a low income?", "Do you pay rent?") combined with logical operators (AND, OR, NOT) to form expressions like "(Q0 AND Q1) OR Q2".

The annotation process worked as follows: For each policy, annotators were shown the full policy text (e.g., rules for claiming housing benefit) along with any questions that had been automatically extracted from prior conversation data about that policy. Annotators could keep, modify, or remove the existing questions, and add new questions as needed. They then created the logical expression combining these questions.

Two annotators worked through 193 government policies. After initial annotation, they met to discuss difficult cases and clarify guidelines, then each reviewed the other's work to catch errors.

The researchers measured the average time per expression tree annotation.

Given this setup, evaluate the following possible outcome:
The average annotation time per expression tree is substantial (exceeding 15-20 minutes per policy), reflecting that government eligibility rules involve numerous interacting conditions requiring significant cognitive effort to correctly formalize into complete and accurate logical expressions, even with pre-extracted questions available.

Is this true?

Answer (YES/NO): NO